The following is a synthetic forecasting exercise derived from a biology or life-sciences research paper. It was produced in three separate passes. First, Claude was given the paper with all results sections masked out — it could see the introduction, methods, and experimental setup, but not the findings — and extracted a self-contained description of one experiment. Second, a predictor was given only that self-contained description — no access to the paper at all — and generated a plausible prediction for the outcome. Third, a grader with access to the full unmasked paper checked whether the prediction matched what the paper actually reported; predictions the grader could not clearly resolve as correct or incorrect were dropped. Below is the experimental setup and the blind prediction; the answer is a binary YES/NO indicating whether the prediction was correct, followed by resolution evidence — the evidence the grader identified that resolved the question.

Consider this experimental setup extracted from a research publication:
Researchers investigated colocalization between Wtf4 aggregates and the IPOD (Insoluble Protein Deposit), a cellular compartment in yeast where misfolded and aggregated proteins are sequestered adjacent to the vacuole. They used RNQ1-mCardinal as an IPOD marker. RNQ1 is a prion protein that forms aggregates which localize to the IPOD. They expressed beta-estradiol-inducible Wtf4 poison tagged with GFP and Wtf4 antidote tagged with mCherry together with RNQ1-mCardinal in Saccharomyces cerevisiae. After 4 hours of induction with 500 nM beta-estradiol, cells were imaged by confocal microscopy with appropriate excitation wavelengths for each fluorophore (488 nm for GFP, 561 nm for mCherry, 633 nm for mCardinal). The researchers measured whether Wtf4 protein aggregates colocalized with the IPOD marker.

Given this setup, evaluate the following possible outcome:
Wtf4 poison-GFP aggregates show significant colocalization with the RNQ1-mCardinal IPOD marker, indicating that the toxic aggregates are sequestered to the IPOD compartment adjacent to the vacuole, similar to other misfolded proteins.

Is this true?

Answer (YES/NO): NO